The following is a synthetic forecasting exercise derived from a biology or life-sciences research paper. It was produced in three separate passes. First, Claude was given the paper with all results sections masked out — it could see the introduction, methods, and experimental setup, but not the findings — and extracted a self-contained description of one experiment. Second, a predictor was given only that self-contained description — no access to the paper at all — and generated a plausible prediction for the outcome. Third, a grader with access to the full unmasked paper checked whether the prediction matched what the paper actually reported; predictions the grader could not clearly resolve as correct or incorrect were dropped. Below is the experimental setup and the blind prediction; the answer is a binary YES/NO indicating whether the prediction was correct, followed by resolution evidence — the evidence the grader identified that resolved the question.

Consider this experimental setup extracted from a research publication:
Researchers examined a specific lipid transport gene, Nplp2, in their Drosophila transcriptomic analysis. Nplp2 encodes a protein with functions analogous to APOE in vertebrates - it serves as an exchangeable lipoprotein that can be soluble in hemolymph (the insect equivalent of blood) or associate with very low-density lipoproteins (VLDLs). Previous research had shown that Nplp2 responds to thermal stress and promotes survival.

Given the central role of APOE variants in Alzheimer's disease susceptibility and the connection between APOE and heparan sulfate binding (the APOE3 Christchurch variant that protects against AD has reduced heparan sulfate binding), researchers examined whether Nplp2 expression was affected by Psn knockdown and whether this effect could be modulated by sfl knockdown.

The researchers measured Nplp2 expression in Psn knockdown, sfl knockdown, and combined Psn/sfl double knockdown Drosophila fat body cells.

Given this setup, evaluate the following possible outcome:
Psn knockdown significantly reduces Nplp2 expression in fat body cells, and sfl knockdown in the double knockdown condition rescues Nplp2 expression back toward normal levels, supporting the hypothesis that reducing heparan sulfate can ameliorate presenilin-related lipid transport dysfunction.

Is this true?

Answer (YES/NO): YES